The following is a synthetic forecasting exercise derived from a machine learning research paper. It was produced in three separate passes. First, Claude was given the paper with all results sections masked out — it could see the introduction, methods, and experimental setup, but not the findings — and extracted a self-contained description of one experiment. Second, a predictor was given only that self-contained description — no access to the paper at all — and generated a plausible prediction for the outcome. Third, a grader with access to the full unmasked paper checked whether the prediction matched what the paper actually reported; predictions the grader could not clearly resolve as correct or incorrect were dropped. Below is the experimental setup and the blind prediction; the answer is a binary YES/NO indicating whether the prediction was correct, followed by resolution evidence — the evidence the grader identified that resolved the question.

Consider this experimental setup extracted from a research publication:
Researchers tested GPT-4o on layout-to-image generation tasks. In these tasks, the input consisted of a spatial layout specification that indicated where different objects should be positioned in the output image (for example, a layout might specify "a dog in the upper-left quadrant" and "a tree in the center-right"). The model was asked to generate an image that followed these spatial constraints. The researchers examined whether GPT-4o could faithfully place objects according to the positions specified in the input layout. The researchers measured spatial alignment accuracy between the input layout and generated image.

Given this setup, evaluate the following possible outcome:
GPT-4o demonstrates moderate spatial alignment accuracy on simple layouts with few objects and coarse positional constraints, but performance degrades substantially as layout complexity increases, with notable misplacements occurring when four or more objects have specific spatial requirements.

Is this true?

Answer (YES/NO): NO